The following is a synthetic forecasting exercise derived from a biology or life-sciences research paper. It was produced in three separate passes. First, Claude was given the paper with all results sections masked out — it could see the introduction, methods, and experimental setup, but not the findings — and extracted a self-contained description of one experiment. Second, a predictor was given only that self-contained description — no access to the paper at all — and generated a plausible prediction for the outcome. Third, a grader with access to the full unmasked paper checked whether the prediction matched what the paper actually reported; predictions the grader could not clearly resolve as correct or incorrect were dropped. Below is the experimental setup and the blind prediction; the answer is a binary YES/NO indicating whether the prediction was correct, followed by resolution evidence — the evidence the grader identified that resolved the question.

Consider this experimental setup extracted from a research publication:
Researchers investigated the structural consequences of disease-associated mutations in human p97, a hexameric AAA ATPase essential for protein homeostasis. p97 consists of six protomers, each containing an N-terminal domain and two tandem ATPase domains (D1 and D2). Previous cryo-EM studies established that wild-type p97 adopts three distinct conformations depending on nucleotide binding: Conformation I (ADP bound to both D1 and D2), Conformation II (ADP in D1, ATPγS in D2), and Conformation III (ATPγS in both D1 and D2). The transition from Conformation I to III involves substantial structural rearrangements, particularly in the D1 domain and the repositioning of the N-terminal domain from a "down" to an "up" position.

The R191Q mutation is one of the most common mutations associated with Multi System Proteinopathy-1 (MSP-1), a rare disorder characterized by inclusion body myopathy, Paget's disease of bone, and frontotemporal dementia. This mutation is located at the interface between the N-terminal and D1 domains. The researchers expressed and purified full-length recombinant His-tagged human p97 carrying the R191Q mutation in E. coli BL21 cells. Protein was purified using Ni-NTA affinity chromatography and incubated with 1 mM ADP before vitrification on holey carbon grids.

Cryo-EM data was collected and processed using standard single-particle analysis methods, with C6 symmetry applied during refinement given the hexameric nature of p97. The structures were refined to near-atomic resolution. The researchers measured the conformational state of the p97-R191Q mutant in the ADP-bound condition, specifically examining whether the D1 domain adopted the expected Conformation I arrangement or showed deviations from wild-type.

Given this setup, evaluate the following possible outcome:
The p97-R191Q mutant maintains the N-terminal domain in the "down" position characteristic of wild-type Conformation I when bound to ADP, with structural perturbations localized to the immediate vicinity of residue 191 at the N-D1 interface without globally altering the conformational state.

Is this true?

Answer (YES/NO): NO